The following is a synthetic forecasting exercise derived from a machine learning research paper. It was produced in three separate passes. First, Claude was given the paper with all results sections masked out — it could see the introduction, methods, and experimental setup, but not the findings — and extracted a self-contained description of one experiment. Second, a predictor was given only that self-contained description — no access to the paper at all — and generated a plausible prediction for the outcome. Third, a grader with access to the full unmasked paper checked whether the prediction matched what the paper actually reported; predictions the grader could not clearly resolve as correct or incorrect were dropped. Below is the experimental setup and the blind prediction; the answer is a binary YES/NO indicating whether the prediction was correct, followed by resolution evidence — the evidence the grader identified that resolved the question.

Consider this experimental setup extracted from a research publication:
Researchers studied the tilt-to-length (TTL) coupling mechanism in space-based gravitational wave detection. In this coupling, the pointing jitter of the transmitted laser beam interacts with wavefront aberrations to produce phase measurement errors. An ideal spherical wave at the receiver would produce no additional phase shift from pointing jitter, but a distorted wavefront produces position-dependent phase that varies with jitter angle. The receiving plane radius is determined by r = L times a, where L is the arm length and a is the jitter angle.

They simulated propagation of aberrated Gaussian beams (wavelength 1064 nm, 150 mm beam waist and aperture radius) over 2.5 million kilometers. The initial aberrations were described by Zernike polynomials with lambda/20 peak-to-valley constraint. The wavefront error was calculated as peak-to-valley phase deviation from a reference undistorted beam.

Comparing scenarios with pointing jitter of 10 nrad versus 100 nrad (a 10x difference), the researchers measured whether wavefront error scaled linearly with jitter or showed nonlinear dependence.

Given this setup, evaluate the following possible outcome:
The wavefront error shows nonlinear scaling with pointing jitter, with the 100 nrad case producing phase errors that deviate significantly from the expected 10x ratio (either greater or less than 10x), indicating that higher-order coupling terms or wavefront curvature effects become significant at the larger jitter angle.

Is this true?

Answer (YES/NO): YES